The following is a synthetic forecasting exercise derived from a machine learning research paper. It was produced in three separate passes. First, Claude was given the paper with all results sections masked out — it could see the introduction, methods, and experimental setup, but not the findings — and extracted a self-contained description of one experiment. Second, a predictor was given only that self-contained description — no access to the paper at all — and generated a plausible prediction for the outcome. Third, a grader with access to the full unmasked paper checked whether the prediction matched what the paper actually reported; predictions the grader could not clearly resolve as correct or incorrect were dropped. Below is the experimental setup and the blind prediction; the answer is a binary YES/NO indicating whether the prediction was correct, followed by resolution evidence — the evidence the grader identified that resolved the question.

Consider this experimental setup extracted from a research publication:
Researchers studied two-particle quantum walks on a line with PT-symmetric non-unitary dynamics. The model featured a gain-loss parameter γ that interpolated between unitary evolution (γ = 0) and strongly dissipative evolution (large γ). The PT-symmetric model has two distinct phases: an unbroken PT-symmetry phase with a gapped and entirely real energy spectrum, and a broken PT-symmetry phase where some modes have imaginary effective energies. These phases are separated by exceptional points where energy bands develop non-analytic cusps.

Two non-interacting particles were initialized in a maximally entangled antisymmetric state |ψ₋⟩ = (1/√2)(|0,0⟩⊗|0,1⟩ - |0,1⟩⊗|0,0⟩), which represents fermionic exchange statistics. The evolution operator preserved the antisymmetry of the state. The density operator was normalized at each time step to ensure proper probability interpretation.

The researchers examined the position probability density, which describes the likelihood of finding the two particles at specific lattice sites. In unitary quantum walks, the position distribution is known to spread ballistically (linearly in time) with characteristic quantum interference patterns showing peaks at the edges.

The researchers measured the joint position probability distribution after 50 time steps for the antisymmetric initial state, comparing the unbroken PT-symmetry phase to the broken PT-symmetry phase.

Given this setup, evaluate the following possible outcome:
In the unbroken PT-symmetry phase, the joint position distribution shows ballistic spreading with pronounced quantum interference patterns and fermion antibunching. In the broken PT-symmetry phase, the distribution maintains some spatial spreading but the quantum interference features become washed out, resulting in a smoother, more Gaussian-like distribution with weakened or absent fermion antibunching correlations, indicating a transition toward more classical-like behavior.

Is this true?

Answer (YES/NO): NO